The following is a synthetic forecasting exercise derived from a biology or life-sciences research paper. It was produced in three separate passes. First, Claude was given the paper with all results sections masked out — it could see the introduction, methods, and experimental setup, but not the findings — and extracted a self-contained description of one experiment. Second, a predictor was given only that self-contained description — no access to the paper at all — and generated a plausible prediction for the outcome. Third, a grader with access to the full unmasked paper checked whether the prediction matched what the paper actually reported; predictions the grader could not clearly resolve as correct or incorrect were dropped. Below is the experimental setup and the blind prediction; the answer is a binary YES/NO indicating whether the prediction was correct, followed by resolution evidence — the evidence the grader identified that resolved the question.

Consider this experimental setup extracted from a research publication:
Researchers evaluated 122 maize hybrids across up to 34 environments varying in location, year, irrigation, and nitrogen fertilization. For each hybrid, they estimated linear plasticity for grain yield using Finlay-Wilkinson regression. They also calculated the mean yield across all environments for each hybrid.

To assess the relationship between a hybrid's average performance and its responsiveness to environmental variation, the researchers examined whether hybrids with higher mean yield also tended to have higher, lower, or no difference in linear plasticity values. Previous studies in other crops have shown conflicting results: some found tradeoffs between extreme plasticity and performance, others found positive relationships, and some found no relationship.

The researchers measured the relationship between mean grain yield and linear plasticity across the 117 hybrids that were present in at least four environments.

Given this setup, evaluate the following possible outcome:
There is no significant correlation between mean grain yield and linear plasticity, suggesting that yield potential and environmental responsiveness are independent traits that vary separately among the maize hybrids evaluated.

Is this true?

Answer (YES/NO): NO